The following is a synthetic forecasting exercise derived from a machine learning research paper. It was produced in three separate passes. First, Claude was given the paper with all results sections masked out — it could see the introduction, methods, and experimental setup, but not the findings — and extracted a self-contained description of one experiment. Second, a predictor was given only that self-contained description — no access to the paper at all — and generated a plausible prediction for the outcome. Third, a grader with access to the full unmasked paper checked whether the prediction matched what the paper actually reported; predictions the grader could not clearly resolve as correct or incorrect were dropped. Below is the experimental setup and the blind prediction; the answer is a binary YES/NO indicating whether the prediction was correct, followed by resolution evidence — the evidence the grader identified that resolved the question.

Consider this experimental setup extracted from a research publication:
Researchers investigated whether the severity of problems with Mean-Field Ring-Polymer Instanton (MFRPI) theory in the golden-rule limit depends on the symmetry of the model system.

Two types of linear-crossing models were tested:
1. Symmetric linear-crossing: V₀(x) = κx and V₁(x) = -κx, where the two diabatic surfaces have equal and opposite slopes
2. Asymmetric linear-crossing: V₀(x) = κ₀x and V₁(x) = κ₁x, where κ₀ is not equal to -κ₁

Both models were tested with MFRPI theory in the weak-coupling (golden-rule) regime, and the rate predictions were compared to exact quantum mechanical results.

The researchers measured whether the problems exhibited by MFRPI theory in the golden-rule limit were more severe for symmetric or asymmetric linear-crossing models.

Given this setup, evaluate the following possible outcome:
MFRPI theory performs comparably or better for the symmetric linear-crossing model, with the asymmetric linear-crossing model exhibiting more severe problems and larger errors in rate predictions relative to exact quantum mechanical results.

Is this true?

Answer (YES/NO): YES